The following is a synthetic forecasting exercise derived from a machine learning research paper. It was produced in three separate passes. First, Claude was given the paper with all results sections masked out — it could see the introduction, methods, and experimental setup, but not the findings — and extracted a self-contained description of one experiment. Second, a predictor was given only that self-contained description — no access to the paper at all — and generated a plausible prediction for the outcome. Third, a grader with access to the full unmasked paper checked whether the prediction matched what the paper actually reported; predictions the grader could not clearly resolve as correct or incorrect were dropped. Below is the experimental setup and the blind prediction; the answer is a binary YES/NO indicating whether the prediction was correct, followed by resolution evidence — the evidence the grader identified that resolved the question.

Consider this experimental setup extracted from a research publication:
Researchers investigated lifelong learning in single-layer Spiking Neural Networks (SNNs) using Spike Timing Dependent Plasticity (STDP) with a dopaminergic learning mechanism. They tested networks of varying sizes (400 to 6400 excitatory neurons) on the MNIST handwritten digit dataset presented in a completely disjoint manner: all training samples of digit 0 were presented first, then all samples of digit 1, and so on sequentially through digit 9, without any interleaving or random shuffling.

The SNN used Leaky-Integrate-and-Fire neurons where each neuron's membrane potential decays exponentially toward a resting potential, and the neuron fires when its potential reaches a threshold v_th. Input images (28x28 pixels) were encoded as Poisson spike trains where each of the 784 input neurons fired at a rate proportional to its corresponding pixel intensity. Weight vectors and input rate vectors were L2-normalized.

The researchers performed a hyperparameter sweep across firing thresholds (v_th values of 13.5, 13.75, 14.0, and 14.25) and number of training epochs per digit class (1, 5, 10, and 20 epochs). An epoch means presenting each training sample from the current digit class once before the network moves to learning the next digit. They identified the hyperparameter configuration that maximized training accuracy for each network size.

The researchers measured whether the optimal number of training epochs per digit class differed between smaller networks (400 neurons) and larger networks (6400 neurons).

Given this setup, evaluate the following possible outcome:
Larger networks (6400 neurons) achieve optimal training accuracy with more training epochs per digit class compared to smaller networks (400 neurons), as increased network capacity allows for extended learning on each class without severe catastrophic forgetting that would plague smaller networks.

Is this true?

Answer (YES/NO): YES